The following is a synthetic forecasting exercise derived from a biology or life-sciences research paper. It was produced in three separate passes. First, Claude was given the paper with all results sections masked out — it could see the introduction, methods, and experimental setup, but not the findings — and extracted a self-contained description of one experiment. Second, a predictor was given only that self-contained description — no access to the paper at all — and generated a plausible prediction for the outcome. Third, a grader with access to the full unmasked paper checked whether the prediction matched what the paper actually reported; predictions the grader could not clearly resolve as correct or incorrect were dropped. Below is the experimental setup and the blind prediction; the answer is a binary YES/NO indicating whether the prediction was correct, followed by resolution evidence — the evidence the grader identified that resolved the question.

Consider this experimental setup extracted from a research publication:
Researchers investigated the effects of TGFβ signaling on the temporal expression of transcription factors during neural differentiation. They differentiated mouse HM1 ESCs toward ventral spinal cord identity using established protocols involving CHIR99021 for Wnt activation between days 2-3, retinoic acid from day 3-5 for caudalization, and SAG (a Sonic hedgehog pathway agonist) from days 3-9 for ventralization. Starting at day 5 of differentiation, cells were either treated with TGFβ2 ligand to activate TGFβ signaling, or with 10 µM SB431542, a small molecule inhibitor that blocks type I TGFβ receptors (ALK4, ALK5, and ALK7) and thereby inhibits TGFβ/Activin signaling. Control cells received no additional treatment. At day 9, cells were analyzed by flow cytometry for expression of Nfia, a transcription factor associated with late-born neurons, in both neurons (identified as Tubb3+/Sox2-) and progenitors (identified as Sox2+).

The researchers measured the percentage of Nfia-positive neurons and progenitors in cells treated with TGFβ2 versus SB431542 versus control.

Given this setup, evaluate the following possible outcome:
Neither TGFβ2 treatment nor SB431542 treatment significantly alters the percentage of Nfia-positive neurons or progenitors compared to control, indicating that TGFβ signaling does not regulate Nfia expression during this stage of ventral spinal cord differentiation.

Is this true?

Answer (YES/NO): NO